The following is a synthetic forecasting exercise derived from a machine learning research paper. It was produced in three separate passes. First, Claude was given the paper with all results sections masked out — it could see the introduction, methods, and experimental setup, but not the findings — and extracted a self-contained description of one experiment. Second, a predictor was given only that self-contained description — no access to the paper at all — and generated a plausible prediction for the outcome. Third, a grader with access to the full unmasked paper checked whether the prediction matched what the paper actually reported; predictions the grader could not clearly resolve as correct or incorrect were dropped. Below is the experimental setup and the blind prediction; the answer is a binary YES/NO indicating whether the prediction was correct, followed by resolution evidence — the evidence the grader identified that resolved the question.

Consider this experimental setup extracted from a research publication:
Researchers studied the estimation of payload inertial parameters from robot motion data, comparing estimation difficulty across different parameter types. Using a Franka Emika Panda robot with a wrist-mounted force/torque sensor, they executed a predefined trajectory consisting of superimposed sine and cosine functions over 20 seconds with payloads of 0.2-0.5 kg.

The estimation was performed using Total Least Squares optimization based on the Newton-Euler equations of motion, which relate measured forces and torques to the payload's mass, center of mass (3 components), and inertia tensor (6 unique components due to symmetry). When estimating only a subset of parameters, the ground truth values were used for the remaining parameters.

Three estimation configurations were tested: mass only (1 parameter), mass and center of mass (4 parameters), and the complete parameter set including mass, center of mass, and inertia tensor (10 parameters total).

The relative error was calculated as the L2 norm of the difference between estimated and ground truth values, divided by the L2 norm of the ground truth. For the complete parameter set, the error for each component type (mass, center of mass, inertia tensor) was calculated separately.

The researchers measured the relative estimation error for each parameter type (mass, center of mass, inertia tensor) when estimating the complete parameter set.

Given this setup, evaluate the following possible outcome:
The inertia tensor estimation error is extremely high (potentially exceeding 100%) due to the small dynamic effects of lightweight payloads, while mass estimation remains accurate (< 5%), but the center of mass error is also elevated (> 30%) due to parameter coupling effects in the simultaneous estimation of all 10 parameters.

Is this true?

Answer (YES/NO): NO